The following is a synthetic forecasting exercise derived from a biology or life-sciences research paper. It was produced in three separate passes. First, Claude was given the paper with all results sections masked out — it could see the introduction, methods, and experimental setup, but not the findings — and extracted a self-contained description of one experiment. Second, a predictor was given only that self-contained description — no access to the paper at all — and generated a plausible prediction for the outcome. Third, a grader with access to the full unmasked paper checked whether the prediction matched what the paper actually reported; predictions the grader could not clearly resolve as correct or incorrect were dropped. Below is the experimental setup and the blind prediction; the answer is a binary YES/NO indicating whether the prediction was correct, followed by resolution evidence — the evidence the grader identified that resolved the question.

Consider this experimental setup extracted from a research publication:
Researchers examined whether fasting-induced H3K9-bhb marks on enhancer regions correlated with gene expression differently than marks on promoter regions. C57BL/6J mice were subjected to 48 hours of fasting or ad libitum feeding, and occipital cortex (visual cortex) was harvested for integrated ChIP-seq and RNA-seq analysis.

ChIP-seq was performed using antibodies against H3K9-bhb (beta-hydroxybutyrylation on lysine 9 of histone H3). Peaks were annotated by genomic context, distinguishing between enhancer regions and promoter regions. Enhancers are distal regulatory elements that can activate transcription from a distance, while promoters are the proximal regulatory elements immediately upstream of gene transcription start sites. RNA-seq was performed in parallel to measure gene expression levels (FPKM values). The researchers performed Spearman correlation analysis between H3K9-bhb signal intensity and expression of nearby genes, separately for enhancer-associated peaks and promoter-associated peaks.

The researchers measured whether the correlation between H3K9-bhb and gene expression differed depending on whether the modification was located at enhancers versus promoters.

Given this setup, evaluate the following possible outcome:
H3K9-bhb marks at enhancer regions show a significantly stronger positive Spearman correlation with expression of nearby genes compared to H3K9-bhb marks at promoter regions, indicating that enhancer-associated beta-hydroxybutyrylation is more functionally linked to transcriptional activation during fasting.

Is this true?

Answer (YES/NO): NO